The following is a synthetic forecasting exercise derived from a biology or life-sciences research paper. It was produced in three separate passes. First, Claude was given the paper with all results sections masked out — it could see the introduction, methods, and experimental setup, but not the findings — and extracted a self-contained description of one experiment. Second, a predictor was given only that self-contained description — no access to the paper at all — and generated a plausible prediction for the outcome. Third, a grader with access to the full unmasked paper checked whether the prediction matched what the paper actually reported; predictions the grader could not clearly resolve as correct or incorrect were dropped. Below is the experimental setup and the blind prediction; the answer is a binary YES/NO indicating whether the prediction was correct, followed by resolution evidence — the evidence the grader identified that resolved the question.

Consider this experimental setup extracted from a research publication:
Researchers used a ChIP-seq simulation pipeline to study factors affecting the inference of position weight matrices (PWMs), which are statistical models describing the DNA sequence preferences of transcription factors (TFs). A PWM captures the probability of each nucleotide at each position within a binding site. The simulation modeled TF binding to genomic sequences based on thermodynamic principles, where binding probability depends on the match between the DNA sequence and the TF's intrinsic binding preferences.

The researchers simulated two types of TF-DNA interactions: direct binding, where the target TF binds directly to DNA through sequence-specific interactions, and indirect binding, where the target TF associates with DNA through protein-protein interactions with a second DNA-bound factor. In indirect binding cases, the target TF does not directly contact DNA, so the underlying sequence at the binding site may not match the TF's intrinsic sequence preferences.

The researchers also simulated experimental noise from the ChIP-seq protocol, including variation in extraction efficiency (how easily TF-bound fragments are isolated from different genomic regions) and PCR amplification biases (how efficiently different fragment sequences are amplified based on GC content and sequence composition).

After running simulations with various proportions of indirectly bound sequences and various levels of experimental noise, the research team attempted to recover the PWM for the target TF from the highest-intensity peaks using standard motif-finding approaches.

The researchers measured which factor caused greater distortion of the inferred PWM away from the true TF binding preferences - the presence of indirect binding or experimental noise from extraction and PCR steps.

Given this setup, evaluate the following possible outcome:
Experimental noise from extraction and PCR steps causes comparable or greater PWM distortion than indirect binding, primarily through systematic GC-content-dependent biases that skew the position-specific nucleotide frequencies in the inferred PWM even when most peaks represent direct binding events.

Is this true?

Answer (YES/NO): NO